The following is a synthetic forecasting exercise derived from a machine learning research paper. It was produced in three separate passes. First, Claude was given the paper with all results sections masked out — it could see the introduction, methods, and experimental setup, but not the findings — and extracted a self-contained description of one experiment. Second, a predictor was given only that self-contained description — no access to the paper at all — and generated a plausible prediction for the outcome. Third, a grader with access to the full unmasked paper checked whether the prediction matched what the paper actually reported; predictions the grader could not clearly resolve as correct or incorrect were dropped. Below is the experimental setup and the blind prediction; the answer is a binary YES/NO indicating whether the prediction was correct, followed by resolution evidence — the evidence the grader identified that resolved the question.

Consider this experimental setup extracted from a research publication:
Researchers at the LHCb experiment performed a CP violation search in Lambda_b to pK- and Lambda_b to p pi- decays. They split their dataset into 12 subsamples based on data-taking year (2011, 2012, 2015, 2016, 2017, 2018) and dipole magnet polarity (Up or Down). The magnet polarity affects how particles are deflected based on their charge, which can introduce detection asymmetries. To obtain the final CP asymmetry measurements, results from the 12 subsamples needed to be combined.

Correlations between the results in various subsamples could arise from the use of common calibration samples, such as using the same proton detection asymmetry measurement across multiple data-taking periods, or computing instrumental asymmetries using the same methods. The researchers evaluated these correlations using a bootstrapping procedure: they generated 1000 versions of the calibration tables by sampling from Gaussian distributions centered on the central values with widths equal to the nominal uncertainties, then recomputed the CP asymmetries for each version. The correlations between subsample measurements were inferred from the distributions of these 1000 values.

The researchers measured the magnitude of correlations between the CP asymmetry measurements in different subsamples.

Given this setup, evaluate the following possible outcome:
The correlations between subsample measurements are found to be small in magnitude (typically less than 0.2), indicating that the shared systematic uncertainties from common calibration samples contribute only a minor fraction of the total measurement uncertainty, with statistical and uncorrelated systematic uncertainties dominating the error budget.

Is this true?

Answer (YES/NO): YES